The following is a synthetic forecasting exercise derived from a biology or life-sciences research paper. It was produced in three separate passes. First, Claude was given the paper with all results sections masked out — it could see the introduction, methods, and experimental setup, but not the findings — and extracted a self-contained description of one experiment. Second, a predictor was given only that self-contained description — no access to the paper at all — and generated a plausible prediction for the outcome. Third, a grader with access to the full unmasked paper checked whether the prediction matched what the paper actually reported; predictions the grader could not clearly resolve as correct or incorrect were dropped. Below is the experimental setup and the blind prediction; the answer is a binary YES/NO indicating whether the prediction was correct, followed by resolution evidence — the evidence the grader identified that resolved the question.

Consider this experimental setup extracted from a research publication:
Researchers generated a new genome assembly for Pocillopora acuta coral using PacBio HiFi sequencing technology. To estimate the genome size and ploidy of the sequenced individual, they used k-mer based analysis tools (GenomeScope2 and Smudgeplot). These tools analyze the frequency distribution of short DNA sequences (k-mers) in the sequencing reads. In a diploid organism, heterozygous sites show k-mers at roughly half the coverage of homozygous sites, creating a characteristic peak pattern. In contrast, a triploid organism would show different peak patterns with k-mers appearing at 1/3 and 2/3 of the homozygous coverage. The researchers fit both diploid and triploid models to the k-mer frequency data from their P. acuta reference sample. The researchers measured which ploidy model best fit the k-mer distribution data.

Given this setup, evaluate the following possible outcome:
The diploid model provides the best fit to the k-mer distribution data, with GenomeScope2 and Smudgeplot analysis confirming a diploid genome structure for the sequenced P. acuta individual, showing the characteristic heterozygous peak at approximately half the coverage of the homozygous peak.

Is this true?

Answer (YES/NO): NO